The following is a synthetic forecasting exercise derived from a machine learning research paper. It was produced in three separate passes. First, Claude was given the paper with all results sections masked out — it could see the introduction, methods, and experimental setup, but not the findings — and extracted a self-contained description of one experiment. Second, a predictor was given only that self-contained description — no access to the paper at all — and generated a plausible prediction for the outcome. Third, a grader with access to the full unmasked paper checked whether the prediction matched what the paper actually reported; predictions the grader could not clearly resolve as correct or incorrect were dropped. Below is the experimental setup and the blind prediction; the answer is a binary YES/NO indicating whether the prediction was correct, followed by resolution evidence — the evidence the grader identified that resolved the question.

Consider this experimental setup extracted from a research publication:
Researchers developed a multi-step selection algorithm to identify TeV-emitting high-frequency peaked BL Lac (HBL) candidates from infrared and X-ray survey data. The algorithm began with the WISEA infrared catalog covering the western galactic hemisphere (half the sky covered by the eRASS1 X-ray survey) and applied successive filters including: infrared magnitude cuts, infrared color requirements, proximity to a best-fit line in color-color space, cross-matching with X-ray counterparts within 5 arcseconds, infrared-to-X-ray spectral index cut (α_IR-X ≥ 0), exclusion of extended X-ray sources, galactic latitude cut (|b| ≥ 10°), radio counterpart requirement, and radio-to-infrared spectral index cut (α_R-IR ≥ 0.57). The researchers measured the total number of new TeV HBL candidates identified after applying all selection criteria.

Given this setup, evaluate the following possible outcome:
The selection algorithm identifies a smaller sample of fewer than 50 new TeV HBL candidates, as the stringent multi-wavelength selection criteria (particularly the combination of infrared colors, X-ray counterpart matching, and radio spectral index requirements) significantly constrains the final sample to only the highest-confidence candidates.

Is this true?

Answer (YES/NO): NO